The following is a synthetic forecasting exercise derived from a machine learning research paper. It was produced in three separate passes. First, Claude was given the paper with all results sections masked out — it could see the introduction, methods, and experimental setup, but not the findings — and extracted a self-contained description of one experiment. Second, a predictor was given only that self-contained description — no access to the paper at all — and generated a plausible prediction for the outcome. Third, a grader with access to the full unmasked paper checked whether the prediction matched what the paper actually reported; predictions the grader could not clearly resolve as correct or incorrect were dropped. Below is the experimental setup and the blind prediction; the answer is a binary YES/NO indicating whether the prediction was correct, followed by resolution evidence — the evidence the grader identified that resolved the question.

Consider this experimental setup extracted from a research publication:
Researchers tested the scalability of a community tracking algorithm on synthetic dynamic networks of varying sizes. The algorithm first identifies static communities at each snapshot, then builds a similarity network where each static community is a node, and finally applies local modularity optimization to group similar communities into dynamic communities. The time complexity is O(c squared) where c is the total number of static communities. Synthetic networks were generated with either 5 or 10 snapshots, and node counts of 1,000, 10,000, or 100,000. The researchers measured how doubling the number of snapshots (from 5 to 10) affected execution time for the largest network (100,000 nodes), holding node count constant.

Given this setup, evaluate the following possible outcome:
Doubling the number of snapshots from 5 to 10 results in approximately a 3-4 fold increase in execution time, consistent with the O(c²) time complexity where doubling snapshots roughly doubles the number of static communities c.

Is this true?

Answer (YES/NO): NO